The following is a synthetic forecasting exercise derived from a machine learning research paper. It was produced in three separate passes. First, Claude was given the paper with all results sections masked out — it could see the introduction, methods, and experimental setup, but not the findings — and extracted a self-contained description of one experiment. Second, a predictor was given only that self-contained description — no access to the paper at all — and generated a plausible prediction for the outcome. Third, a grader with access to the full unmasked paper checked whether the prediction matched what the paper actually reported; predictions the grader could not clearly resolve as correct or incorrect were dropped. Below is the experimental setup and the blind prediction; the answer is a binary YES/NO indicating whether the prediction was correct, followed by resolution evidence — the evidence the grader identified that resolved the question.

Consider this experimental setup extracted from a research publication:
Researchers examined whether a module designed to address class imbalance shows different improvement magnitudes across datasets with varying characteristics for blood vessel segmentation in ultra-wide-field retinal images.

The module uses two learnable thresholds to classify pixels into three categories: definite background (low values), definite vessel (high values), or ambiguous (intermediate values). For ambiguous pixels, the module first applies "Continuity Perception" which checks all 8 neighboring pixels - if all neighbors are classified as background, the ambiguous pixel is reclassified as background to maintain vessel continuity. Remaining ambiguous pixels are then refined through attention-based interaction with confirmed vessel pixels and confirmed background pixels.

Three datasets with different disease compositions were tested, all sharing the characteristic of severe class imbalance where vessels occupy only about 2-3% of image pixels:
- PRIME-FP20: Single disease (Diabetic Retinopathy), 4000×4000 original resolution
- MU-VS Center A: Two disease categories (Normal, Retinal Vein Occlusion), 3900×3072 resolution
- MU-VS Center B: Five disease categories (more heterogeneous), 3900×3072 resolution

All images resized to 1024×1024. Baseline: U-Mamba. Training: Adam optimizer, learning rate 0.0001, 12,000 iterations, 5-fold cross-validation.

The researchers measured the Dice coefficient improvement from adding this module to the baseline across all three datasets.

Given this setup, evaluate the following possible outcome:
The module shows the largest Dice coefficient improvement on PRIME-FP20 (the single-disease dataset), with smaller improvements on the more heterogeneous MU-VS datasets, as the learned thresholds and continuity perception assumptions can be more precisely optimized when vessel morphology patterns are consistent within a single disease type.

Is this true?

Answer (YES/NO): YES